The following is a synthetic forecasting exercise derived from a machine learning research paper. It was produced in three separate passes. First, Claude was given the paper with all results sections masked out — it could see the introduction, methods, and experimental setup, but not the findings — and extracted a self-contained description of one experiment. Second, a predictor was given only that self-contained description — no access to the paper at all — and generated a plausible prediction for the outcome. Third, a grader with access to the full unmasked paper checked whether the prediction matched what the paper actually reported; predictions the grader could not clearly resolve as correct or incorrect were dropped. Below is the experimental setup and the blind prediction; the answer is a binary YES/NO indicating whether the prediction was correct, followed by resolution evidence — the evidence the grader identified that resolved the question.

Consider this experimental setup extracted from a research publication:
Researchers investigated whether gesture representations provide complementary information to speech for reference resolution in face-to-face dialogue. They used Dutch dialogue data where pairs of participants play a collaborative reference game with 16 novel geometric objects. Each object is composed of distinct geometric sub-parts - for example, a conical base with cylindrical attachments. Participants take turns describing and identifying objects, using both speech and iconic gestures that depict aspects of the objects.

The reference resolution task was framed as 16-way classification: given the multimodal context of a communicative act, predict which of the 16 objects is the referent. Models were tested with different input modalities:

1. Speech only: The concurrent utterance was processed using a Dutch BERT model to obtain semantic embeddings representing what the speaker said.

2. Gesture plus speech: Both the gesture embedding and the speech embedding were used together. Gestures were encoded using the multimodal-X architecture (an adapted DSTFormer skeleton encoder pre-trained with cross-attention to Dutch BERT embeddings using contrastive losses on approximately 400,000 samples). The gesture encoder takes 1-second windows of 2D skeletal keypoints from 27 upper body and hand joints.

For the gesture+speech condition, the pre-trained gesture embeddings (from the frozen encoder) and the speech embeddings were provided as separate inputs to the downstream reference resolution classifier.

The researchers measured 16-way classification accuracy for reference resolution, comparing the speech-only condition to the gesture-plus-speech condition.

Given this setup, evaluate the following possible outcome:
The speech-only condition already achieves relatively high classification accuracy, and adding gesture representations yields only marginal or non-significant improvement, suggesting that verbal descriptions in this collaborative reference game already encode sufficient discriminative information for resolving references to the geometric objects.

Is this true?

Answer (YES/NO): NO